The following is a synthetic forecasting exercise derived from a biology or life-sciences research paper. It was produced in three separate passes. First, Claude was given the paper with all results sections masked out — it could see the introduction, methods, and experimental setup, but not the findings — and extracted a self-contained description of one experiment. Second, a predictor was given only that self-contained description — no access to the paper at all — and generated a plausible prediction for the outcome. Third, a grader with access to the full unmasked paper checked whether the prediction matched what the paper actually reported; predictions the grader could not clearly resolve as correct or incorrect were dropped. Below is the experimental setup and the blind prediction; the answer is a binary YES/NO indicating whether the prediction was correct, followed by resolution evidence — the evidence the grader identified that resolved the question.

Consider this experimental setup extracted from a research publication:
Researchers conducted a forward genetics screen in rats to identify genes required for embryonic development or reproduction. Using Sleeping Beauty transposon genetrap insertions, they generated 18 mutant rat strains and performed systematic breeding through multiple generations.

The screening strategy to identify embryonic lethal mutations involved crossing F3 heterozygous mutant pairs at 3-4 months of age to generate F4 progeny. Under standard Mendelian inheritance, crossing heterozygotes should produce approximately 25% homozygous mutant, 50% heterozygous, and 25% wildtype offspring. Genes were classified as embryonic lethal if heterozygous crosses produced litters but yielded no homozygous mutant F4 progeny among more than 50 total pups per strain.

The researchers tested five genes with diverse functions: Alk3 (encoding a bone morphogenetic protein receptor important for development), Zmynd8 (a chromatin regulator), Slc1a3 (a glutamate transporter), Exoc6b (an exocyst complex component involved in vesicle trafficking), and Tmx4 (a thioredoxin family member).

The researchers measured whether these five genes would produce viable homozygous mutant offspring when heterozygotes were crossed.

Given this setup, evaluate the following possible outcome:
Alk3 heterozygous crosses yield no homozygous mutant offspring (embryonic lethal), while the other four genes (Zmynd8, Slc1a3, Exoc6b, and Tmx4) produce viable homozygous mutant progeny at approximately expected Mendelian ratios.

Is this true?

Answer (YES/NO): NO